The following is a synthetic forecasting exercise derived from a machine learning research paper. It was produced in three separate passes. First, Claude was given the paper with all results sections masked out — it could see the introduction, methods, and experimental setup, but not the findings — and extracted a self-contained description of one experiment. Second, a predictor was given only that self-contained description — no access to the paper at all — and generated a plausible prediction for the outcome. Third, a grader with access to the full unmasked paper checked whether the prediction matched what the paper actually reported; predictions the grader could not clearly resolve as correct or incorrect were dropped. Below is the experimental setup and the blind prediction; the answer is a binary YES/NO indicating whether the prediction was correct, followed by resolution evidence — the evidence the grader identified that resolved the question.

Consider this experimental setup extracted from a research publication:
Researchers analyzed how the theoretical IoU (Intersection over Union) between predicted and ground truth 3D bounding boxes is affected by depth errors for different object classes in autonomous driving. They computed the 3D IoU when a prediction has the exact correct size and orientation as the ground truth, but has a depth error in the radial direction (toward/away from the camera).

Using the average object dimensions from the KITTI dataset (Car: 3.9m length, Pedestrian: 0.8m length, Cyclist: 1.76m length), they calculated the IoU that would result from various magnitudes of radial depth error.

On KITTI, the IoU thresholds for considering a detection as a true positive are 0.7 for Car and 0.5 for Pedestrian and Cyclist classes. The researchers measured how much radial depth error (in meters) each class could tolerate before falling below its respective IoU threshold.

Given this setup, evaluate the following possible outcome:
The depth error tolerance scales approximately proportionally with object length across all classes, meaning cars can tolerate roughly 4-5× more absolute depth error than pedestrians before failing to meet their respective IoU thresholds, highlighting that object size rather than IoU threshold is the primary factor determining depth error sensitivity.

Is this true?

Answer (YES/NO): NO